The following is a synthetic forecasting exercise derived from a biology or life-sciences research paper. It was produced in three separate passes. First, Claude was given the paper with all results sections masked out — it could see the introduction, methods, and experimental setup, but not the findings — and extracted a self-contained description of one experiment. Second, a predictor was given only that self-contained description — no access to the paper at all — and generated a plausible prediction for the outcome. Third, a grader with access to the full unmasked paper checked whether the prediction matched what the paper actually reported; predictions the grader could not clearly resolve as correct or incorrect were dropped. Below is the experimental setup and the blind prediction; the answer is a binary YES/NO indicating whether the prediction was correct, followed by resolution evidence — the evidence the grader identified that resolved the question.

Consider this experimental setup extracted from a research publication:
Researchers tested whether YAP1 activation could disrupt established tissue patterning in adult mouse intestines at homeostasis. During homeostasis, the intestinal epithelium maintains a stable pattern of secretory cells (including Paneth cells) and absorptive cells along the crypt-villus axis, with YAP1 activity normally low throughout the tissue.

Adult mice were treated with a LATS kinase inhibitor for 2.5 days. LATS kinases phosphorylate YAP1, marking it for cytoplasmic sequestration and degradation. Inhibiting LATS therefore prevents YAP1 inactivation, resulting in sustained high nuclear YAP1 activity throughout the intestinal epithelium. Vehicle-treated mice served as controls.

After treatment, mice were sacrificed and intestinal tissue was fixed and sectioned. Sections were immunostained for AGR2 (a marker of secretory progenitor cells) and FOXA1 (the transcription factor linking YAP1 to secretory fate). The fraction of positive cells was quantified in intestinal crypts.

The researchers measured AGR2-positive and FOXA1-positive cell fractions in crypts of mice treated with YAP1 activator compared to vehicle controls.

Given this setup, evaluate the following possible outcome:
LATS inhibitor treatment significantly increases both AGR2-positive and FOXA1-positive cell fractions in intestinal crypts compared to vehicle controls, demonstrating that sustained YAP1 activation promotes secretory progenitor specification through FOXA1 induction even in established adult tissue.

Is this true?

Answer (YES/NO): NO